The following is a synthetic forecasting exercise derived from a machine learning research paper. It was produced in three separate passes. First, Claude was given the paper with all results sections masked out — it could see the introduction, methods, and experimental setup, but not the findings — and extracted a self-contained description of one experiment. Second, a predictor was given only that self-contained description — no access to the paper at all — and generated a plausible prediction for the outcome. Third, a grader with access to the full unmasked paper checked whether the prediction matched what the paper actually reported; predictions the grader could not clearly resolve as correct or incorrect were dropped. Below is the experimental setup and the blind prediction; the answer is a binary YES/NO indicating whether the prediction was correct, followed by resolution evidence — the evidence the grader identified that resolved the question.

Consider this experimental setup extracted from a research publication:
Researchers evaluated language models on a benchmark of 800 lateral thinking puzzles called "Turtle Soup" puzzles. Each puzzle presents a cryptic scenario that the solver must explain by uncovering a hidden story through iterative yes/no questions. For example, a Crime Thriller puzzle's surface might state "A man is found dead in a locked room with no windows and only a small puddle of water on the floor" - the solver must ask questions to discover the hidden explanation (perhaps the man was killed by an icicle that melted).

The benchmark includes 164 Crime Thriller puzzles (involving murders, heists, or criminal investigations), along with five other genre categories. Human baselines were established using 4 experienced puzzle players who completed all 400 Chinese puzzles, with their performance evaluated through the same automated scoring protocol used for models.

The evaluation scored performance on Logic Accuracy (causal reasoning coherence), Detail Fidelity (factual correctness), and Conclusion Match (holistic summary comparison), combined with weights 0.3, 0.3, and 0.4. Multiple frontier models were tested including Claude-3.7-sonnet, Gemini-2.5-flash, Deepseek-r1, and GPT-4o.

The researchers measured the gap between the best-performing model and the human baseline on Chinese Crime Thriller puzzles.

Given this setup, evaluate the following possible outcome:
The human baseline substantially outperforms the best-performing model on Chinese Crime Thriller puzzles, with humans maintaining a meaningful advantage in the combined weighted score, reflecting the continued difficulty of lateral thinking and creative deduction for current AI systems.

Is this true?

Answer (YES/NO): YES